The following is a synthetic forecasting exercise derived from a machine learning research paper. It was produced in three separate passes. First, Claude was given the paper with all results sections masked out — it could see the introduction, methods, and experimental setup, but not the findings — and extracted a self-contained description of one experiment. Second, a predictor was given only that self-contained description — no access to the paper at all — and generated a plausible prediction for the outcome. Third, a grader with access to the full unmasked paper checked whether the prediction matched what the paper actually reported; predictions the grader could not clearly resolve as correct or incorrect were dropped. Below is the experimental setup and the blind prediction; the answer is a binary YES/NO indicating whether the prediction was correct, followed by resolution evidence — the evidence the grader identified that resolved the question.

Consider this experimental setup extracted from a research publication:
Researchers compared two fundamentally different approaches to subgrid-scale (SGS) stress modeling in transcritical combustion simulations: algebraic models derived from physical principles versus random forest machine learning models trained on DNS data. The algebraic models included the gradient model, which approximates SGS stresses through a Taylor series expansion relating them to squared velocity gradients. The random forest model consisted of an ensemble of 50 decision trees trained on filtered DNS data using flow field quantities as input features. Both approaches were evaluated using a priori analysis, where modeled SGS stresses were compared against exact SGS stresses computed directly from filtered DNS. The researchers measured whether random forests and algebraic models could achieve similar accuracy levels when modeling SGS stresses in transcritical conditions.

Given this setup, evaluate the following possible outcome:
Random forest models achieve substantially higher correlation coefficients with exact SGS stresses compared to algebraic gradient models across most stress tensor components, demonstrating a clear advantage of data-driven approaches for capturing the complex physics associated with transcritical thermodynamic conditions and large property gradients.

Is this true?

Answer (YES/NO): NO